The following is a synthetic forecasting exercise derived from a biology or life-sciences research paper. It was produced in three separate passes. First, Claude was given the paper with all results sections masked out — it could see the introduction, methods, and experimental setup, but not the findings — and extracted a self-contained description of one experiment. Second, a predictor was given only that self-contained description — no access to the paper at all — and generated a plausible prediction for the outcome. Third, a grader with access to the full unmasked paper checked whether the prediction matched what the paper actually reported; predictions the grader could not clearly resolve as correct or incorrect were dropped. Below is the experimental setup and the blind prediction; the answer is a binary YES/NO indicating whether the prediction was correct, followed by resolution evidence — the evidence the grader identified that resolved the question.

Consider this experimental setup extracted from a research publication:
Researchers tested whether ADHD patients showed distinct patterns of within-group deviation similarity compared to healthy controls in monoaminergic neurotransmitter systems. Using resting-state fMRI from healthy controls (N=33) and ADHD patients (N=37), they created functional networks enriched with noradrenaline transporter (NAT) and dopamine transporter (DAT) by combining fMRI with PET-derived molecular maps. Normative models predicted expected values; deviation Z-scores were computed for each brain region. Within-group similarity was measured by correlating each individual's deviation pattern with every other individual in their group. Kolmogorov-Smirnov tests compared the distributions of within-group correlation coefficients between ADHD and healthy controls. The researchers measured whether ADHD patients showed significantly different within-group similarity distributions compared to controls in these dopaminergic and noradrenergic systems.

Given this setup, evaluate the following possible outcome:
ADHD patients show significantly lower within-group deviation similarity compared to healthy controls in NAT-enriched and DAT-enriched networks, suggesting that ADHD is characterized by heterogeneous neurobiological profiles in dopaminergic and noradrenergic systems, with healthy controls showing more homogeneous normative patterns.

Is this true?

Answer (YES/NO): NO